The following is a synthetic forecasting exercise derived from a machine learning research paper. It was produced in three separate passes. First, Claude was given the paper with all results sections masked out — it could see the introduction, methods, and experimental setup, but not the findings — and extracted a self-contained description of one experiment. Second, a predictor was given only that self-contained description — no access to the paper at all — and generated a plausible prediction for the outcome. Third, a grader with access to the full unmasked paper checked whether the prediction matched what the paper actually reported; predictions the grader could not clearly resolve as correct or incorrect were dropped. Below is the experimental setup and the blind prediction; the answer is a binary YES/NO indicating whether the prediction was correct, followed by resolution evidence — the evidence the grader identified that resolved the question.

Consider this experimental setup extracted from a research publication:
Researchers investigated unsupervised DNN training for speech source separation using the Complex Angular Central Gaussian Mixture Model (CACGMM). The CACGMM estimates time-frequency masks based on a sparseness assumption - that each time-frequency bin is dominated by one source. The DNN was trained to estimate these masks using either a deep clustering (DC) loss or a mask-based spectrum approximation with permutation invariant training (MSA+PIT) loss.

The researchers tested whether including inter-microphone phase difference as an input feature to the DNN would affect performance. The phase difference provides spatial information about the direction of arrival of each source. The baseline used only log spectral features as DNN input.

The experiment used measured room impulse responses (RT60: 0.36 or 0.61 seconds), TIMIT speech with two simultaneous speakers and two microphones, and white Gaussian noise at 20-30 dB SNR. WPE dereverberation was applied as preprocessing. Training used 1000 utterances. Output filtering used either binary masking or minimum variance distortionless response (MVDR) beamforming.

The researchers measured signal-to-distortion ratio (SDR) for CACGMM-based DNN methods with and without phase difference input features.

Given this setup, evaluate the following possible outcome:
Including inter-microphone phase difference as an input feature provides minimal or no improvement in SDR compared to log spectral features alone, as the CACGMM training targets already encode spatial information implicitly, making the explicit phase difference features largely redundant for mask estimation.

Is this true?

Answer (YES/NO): NO